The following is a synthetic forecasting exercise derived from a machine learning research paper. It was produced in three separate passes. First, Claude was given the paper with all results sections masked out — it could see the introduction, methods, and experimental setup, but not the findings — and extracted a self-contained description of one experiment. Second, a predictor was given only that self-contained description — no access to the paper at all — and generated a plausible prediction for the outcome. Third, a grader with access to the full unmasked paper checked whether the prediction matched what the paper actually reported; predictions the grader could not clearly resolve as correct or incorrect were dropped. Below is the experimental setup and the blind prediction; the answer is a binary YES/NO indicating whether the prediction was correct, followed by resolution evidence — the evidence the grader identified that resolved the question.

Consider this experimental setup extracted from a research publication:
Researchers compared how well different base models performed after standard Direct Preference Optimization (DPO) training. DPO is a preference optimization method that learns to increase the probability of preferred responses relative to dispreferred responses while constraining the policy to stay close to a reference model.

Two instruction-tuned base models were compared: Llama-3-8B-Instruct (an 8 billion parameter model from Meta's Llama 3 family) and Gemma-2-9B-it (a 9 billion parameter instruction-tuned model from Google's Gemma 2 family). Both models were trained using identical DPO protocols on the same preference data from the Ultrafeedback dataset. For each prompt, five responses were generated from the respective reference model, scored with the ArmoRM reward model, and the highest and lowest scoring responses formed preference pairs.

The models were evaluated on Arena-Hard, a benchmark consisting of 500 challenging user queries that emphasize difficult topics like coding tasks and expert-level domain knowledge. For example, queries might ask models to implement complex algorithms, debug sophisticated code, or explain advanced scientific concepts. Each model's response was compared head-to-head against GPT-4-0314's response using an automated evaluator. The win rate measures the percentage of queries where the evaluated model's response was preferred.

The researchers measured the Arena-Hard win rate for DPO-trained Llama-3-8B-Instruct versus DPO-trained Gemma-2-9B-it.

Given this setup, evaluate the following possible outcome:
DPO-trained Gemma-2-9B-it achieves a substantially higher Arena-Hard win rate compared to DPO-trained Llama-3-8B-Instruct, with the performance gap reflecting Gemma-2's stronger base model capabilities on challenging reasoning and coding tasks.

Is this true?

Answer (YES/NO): YES